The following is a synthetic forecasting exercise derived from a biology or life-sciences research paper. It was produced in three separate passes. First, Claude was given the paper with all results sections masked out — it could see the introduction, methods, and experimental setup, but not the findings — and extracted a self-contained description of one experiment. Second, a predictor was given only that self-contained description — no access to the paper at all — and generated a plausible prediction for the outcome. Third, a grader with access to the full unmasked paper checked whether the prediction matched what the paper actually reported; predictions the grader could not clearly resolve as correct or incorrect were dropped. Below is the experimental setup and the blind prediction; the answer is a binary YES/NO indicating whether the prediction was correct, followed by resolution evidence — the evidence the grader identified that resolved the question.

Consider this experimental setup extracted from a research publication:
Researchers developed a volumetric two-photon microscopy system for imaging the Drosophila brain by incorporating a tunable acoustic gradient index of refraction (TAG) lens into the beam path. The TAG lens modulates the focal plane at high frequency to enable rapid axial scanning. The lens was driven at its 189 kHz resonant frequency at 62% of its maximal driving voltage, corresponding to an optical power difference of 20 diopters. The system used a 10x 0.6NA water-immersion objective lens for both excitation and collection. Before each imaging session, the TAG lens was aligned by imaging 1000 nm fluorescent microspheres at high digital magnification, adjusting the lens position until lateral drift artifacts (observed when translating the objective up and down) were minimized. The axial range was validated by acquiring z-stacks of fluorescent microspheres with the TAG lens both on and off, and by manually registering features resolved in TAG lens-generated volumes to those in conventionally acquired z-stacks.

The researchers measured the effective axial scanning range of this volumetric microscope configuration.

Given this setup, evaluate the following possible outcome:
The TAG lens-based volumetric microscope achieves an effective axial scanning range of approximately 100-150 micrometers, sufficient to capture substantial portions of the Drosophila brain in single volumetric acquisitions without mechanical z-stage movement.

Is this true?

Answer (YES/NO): NO